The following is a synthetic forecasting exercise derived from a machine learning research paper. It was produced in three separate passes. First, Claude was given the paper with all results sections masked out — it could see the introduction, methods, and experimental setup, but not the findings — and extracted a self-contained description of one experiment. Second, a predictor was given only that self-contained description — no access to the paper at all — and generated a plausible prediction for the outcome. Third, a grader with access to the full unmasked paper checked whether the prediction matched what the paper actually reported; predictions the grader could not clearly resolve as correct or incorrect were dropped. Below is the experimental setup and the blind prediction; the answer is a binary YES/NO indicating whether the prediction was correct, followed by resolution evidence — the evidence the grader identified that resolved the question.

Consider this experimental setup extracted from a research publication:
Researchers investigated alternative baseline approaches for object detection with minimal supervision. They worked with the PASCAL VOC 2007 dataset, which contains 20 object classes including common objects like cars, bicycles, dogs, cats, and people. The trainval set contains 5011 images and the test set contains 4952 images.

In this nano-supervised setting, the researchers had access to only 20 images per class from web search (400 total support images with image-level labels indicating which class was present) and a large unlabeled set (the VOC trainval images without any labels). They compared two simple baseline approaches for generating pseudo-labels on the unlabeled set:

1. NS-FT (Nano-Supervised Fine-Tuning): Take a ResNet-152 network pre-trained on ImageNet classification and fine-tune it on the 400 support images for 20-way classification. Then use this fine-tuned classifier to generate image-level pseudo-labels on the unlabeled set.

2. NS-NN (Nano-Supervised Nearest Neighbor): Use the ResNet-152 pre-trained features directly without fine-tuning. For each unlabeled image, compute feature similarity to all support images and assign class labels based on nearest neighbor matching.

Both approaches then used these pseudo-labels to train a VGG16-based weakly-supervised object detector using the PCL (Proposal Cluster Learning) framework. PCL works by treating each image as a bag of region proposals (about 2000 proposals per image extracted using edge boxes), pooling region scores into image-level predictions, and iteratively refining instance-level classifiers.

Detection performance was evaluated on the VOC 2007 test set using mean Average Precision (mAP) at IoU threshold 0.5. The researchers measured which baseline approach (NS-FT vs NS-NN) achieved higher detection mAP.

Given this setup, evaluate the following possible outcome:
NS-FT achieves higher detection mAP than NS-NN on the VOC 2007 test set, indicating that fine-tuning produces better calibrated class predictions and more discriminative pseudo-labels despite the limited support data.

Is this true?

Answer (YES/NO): NO